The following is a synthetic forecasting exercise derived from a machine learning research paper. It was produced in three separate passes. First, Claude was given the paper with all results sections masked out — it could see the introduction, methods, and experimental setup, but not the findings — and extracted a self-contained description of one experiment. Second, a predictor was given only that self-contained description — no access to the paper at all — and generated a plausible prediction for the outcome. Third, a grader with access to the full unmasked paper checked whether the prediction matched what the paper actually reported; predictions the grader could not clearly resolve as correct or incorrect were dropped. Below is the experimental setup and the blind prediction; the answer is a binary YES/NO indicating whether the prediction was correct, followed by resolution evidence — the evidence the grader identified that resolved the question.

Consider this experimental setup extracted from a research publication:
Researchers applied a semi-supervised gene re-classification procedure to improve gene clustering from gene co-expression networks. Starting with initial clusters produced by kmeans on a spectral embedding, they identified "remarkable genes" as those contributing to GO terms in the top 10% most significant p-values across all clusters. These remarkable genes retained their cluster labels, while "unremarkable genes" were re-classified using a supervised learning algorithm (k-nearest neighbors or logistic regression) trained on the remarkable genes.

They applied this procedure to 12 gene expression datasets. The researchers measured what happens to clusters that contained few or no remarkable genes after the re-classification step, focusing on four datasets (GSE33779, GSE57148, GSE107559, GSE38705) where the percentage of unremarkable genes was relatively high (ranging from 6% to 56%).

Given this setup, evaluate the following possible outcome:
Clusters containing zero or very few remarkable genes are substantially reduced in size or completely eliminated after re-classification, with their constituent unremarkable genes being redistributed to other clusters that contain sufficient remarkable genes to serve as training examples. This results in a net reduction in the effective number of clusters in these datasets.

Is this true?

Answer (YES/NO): YES